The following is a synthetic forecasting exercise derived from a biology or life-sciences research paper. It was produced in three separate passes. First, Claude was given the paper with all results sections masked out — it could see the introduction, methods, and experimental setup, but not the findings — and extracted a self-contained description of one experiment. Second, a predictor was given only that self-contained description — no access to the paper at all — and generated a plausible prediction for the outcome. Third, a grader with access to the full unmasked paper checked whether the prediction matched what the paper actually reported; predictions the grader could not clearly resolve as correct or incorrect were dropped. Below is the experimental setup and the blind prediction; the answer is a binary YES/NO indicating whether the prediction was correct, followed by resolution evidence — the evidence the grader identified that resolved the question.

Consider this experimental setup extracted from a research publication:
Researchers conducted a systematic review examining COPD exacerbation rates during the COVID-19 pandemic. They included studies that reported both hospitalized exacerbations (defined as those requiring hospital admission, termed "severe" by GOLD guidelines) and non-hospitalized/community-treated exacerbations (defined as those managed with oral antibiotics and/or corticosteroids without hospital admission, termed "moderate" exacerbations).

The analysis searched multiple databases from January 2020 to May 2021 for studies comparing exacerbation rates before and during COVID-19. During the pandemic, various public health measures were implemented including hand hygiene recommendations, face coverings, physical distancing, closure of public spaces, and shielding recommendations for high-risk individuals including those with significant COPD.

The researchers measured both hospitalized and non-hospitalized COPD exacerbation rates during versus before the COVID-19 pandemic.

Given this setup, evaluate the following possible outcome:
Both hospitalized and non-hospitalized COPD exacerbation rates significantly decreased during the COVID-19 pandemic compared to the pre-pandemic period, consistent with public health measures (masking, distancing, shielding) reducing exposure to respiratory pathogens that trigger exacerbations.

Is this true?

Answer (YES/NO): NO